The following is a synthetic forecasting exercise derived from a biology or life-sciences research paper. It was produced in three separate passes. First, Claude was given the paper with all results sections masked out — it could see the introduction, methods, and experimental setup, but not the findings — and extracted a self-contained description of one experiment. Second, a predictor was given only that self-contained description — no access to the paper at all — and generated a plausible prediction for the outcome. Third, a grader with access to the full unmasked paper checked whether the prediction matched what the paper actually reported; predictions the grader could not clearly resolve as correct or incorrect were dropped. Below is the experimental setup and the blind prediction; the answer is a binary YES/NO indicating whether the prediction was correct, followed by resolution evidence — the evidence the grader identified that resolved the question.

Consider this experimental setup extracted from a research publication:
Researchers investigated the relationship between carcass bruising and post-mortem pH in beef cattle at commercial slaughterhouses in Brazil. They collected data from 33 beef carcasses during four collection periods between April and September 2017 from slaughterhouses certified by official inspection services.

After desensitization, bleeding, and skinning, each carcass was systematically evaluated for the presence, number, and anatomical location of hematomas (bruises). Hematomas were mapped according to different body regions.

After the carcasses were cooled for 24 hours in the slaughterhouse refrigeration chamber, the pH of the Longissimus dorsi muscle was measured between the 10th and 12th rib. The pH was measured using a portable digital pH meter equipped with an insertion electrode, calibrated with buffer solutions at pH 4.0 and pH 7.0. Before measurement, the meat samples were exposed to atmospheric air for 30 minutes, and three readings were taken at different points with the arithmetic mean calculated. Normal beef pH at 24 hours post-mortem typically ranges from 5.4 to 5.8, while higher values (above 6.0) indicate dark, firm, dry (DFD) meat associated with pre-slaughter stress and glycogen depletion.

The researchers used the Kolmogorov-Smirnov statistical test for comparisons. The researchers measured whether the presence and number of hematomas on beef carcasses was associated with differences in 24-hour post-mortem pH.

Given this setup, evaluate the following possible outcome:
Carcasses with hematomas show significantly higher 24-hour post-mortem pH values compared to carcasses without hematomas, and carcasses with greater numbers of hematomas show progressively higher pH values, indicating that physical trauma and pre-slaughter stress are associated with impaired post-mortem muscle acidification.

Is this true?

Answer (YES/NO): NO